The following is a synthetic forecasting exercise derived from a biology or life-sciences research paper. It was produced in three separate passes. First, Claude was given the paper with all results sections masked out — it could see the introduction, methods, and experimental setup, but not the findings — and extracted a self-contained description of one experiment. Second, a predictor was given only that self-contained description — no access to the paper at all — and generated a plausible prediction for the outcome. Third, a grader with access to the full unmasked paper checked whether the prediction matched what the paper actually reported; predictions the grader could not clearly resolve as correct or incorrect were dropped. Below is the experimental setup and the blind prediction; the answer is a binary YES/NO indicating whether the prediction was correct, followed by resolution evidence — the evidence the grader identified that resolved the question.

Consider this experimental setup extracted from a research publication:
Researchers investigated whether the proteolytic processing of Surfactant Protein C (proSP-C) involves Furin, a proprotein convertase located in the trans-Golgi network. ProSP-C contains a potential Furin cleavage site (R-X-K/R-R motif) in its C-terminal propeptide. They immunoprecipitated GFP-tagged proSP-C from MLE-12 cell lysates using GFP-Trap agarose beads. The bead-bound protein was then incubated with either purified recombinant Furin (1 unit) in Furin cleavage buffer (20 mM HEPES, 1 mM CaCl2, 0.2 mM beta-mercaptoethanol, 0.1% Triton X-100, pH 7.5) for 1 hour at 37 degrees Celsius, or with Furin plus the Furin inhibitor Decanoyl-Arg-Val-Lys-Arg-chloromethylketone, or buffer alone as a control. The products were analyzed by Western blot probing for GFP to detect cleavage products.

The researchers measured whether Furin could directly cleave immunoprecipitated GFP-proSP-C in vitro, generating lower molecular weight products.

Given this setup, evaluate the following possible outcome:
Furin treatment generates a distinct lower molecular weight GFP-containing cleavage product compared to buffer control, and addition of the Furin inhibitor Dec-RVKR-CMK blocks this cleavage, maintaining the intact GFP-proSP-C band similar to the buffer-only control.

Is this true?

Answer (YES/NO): YES